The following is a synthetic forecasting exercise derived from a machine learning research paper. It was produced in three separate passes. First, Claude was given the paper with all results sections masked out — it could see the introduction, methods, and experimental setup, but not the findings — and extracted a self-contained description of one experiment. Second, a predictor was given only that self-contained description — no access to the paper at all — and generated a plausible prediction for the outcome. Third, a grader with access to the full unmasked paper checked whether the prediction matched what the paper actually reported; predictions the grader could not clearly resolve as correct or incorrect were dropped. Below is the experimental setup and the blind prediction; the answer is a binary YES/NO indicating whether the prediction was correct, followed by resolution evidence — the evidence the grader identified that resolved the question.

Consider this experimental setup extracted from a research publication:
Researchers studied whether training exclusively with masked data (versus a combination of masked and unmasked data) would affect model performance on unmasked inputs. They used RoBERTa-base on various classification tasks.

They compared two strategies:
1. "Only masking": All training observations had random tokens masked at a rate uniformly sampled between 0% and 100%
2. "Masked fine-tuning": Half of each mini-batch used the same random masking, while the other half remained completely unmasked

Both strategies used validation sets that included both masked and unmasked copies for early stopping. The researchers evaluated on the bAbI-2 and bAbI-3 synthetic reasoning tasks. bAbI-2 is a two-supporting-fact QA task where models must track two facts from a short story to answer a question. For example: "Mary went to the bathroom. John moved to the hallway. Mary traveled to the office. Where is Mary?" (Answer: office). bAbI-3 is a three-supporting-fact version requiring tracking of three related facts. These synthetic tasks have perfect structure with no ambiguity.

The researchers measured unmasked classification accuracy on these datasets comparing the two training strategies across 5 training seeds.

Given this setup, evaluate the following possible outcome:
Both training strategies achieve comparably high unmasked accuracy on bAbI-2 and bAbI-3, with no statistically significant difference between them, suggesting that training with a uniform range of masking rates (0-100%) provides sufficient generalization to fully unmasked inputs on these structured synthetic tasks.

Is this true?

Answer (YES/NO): NO